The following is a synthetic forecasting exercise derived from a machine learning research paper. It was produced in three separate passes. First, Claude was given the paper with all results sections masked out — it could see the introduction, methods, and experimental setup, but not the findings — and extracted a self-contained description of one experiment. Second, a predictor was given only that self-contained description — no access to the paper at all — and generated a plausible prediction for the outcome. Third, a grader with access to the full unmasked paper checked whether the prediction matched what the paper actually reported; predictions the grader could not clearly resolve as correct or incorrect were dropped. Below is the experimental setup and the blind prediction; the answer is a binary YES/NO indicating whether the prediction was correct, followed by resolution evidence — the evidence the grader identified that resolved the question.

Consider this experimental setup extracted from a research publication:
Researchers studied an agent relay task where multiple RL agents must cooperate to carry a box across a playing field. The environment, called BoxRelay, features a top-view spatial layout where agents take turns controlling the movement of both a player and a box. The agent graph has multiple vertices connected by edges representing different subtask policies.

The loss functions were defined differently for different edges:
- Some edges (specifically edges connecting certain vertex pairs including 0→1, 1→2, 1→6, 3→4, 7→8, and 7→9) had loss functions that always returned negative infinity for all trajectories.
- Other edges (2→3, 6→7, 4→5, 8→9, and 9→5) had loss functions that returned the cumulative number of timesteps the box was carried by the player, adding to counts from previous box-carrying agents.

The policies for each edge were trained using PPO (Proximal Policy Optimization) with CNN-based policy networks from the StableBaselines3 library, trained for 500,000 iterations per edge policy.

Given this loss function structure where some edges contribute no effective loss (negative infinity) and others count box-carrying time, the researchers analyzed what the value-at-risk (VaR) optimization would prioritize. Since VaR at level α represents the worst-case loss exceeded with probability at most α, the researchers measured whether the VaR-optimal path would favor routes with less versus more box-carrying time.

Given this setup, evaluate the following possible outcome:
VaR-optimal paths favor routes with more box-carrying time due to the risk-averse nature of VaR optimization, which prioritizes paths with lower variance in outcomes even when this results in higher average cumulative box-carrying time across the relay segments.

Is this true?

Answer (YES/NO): NO